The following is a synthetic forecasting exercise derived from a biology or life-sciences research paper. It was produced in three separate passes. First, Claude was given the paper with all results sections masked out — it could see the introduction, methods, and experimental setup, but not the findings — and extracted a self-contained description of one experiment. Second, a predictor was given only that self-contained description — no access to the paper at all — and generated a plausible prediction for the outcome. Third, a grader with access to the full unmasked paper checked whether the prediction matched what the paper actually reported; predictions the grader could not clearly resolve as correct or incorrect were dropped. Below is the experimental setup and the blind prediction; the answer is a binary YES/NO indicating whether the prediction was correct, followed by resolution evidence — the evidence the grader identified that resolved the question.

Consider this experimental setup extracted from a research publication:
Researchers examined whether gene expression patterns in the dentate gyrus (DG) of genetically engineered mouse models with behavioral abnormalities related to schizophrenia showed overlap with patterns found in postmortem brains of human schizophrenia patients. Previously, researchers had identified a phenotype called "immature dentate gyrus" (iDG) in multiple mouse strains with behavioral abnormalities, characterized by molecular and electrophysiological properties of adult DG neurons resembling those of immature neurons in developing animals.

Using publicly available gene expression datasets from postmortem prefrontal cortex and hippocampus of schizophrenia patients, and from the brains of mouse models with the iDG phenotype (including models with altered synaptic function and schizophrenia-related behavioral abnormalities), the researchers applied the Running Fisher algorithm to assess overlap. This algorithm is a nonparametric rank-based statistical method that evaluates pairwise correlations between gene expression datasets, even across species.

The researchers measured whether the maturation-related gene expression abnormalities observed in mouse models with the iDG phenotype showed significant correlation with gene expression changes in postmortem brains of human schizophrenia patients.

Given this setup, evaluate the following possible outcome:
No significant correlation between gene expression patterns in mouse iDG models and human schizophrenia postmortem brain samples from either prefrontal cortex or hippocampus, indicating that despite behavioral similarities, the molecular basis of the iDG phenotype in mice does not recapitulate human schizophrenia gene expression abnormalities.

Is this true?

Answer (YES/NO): NO